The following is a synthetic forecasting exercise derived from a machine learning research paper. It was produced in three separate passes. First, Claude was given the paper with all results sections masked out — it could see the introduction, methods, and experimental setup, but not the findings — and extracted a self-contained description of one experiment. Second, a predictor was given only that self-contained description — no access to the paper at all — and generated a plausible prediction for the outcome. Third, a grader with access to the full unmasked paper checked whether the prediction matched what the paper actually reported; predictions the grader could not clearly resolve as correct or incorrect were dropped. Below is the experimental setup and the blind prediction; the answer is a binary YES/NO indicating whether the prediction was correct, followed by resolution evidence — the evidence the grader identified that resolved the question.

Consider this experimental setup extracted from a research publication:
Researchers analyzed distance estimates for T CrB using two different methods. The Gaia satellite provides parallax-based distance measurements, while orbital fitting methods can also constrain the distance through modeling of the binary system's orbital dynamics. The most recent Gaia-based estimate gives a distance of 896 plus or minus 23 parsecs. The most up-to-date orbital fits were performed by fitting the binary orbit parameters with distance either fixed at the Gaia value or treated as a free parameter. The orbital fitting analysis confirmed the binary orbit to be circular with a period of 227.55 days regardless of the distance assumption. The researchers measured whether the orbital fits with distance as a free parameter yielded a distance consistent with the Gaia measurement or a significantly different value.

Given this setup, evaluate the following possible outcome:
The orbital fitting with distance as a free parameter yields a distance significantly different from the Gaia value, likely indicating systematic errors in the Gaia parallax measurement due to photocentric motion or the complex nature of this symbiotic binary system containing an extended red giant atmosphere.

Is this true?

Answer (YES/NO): YES